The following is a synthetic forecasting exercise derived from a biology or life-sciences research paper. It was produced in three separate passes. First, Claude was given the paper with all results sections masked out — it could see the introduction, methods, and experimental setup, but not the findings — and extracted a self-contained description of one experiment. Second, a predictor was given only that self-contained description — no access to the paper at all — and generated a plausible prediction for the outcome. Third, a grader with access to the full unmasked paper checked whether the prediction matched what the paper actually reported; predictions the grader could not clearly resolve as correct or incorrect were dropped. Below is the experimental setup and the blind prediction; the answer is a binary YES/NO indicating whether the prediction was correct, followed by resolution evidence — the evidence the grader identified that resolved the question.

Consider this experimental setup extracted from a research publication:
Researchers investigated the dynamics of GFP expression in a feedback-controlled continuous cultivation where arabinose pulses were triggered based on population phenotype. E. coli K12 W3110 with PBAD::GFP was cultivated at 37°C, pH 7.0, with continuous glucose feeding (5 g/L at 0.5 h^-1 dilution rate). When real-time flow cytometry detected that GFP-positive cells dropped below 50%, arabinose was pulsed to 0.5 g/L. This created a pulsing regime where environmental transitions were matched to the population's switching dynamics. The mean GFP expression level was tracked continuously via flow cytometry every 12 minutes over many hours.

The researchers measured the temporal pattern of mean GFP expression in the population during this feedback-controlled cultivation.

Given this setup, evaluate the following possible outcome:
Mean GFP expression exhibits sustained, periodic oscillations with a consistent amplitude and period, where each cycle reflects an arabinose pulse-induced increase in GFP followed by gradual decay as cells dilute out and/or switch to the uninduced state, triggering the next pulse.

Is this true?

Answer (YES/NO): YES